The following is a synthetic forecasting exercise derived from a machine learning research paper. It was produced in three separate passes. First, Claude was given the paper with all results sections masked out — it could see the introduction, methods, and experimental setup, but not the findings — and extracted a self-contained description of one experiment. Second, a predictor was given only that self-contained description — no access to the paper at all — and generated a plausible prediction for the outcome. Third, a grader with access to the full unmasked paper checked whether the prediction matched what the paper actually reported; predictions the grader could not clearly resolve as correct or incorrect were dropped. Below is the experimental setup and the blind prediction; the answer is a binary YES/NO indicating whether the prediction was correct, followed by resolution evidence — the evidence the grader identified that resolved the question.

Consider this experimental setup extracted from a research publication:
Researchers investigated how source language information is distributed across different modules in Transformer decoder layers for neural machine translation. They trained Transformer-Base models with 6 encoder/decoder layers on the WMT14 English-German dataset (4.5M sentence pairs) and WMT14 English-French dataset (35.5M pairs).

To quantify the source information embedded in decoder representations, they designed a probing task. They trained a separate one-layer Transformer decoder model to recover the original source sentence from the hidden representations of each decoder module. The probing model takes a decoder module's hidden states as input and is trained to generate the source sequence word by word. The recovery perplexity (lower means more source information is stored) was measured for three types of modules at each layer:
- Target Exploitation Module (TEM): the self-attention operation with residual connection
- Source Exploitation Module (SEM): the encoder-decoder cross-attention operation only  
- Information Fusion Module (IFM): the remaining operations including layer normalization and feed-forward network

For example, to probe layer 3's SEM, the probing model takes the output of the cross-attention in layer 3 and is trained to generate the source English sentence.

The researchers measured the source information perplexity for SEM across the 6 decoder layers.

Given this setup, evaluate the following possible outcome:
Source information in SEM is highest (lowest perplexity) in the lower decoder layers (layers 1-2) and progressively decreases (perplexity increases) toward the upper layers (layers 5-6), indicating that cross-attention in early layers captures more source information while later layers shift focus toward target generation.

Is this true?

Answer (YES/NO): NO